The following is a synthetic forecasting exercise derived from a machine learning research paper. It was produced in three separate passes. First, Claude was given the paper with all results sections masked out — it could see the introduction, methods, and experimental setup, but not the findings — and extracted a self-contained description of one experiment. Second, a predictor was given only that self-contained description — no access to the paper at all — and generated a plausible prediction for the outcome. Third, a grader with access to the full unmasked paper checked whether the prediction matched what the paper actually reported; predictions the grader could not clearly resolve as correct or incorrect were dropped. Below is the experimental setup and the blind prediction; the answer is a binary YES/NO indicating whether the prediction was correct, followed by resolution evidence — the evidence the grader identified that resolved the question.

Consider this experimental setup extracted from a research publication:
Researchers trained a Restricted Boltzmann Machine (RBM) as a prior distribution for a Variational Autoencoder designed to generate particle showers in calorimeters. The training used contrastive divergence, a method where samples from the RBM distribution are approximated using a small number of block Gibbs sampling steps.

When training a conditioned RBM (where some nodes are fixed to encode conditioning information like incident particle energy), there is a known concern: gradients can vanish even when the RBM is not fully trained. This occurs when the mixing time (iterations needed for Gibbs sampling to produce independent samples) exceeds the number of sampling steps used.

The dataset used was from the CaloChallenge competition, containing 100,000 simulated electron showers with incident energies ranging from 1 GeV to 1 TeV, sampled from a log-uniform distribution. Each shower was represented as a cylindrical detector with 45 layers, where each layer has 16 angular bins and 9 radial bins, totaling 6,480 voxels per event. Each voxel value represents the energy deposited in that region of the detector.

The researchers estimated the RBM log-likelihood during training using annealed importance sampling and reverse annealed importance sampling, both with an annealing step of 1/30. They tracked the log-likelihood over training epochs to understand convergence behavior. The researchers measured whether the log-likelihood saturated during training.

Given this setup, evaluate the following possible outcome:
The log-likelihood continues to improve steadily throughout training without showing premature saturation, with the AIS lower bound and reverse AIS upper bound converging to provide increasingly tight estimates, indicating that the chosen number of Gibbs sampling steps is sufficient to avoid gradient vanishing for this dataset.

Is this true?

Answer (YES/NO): NO